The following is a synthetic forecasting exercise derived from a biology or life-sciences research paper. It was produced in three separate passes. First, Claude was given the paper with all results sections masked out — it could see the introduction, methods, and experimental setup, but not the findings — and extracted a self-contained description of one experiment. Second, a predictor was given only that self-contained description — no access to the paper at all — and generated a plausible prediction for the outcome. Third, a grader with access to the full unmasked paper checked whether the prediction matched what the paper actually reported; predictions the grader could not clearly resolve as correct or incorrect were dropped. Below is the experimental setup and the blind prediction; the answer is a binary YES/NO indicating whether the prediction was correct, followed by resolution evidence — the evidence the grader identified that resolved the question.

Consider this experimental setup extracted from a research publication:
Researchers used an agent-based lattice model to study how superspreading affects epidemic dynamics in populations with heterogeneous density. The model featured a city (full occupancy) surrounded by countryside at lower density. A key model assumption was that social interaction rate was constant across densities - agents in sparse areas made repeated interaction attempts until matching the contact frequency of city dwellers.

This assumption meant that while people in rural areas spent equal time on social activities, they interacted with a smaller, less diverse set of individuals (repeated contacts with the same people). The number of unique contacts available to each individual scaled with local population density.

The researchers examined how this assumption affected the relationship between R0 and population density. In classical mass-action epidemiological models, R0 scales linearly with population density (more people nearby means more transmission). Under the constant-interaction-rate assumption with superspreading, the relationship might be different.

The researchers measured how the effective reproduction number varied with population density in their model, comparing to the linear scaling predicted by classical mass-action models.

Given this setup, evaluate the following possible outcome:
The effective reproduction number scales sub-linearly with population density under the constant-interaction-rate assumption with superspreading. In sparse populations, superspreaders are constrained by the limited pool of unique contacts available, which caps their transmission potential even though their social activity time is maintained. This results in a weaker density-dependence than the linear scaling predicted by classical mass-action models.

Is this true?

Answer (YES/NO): NO